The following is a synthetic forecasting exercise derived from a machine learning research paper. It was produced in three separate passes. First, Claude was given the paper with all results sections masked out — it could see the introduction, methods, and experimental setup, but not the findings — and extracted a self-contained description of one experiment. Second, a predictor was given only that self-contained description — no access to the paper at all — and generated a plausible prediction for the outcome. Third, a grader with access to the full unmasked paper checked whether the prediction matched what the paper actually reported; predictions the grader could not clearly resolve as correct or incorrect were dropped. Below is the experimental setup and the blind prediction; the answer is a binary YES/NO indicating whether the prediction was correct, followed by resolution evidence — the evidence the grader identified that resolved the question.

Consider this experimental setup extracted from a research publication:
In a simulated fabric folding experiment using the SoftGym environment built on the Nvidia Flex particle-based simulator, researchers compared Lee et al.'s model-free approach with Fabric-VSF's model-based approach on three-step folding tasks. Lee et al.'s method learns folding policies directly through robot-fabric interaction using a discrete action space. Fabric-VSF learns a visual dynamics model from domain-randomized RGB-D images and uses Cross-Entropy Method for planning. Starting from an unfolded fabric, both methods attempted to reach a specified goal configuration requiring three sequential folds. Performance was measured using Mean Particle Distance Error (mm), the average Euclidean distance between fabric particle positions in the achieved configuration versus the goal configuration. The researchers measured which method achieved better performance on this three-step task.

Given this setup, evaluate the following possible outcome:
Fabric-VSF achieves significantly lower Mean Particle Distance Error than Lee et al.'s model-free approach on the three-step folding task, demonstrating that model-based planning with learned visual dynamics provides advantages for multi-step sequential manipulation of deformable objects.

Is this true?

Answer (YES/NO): NO